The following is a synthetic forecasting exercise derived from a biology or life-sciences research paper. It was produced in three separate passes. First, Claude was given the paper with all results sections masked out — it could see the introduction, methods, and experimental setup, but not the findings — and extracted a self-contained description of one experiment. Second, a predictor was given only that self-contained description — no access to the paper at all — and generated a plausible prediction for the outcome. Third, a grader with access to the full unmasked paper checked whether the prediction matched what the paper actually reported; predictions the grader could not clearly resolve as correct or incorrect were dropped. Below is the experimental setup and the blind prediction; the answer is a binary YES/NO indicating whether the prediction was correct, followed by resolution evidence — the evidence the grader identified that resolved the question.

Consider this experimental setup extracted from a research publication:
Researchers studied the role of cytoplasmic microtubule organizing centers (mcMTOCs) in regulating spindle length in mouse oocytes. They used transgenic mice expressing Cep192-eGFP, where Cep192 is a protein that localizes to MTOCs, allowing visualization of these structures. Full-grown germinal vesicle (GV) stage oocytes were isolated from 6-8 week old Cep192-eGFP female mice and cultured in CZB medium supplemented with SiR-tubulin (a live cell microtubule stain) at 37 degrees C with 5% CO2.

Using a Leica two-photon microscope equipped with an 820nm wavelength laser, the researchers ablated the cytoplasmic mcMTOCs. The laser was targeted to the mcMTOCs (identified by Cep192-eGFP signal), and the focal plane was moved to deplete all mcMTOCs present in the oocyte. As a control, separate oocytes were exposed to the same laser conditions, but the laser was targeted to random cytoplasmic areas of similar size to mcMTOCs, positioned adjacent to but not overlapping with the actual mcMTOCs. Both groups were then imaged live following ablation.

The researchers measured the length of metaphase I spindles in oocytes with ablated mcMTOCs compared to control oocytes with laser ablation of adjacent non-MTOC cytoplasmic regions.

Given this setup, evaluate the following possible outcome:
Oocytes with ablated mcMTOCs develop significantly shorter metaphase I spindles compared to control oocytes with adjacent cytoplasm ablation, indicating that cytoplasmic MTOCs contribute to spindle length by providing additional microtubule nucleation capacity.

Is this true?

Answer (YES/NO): NO